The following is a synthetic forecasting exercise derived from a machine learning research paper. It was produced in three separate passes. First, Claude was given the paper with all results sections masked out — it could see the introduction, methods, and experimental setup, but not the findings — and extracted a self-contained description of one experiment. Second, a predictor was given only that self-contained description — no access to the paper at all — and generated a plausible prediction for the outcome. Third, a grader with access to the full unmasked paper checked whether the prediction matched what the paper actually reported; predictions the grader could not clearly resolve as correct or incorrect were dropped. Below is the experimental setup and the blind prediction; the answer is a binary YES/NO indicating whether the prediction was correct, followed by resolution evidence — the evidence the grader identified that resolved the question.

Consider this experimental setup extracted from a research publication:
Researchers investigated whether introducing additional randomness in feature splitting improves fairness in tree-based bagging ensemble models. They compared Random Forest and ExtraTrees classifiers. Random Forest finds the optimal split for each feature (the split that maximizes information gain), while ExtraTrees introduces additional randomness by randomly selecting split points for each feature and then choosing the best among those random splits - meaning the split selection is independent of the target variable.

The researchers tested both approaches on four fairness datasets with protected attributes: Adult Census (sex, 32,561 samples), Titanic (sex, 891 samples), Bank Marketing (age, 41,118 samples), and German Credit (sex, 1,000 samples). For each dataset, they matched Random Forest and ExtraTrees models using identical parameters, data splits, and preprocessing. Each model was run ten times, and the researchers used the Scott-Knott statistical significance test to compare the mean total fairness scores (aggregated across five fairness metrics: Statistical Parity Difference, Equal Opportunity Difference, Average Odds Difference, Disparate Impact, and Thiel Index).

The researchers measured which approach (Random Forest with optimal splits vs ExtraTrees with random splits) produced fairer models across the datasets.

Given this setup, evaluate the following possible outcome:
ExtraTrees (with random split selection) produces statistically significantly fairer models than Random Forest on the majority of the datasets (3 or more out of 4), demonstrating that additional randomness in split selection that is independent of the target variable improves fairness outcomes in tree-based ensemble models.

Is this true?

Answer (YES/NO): NO